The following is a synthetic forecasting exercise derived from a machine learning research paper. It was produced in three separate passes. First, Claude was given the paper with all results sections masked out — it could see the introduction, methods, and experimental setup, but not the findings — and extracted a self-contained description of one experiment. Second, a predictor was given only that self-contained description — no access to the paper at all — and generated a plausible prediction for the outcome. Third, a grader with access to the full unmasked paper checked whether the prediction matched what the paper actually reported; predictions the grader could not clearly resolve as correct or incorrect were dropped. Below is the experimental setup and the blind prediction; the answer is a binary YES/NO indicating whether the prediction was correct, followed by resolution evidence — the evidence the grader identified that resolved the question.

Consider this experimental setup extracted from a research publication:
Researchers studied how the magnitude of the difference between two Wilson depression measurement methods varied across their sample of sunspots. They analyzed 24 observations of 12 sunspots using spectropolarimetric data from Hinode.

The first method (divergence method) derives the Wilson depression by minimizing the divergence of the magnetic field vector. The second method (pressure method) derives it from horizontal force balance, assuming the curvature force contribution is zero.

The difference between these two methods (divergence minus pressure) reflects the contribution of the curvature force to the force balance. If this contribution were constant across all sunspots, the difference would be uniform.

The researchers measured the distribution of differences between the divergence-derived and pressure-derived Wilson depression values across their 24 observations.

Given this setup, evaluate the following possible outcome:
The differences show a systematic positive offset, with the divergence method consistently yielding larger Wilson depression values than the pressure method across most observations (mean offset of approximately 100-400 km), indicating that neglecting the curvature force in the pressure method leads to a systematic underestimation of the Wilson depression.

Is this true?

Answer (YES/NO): YES